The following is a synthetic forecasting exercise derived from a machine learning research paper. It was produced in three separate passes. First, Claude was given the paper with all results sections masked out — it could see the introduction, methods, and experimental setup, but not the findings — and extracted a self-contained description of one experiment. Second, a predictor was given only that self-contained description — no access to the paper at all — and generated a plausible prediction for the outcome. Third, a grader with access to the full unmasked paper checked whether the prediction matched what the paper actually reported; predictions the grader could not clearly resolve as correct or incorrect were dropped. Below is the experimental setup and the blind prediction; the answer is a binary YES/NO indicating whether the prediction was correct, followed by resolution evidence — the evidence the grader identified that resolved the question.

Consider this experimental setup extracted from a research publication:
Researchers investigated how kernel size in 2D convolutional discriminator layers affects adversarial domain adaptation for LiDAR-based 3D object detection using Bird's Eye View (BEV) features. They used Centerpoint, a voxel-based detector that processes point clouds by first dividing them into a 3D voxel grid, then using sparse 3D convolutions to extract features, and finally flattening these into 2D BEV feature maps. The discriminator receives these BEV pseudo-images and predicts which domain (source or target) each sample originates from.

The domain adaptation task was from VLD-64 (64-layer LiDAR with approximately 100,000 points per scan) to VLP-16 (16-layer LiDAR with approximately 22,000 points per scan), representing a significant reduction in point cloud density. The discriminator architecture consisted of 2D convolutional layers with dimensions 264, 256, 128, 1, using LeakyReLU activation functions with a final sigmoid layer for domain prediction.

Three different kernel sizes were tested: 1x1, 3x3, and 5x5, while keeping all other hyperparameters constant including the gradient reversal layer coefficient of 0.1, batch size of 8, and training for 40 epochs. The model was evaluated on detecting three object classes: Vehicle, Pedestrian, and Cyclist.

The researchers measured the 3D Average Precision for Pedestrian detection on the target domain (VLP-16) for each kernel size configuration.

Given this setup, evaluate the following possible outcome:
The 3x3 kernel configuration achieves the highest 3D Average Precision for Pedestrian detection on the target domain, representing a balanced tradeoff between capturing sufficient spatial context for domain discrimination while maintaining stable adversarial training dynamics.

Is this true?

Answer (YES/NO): YES